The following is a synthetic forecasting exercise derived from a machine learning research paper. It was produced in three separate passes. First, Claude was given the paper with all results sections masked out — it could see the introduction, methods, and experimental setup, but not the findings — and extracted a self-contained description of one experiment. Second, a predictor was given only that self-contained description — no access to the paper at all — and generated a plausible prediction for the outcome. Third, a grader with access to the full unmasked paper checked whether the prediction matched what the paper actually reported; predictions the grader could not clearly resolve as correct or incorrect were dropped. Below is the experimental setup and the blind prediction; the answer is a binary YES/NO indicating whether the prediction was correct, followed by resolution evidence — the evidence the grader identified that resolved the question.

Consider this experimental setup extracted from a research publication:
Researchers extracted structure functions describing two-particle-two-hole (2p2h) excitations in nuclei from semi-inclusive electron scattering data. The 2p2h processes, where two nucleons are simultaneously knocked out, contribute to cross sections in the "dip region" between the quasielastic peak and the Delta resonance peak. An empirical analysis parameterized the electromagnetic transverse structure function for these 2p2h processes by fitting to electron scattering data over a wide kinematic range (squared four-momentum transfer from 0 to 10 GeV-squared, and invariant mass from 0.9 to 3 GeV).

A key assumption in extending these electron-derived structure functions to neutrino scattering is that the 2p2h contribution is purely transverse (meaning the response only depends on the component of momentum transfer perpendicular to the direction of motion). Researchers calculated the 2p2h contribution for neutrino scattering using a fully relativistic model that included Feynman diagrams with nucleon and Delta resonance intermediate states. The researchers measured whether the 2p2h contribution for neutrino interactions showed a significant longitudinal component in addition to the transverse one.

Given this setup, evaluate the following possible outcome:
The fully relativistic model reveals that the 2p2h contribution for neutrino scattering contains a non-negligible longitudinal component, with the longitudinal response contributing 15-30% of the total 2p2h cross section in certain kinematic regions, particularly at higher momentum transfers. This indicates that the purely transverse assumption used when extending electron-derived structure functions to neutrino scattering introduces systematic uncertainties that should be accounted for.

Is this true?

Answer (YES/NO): NO